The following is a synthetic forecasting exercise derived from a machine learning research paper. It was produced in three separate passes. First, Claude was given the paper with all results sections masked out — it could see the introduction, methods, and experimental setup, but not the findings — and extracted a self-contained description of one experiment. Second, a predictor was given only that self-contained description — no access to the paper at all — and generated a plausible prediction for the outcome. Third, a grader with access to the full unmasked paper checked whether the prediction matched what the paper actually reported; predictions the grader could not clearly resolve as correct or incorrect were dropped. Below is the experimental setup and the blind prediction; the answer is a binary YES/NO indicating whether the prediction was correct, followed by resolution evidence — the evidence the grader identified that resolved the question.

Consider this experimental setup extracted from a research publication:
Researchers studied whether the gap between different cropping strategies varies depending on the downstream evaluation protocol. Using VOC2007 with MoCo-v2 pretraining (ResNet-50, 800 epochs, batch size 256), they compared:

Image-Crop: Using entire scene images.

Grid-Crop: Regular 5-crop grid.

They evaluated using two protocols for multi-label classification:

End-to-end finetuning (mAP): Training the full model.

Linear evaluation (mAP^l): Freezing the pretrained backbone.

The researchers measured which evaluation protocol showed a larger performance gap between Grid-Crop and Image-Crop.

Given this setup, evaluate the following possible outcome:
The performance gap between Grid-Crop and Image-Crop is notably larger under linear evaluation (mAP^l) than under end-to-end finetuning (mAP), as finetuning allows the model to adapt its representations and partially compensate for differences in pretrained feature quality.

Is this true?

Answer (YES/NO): YES